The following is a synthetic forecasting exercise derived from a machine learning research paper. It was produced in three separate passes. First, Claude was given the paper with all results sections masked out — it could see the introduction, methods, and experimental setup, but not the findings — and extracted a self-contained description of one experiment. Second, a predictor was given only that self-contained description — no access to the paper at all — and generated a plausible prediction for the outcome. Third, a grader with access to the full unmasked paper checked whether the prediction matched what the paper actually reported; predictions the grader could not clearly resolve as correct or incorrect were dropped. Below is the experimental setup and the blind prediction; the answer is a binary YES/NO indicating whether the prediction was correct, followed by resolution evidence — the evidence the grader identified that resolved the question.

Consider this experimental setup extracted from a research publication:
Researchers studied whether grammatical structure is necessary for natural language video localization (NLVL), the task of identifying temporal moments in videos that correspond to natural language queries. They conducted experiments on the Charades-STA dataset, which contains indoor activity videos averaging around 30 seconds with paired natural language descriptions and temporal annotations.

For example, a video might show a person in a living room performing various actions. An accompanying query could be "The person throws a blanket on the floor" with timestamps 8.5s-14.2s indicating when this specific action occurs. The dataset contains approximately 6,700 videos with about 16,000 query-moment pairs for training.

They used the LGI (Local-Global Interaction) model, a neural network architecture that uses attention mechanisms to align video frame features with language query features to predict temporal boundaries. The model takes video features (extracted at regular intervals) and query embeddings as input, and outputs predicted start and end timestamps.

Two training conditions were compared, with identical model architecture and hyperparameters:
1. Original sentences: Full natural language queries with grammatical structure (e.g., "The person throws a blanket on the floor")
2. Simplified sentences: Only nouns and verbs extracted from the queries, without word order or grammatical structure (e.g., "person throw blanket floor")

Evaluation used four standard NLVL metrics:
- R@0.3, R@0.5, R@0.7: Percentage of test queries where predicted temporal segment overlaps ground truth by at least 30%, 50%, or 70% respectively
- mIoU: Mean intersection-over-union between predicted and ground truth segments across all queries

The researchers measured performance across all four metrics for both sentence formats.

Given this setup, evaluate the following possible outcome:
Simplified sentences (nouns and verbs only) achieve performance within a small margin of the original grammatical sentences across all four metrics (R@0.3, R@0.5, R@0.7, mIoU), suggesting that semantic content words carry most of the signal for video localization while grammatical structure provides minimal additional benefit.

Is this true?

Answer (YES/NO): YES